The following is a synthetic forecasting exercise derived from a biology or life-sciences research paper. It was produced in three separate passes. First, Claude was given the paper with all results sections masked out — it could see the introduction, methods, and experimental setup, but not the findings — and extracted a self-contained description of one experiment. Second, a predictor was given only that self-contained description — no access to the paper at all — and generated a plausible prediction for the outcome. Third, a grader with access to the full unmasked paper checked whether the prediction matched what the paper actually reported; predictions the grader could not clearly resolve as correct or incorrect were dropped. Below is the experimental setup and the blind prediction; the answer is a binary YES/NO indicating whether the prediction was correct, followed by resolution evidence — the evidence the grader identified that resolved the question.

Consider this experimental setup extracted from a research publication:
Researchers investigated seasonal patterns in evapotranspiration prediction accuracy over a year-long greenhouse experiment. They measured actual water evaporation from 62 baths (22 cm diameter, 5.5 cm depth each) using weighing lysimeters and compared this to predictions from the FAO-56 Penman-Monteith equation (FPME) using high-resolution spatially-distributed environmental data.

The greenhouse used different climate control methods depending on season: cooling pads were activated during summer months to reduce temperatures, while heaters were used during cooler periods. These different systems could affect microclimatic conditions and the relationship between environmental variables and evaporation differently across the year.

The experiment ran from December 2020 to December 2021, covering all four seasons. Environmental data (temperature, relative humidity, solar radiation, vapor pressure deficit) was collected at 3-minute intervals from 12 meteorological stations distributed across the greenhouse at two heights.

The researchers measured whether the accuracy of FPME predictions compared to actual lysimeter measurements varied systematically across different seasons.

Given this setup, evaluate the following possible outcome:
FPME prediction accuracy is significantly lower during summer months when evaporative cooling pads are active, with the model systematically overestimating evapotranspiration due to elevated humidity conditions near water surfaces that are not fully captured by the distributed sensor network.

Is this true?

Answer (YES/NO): NO